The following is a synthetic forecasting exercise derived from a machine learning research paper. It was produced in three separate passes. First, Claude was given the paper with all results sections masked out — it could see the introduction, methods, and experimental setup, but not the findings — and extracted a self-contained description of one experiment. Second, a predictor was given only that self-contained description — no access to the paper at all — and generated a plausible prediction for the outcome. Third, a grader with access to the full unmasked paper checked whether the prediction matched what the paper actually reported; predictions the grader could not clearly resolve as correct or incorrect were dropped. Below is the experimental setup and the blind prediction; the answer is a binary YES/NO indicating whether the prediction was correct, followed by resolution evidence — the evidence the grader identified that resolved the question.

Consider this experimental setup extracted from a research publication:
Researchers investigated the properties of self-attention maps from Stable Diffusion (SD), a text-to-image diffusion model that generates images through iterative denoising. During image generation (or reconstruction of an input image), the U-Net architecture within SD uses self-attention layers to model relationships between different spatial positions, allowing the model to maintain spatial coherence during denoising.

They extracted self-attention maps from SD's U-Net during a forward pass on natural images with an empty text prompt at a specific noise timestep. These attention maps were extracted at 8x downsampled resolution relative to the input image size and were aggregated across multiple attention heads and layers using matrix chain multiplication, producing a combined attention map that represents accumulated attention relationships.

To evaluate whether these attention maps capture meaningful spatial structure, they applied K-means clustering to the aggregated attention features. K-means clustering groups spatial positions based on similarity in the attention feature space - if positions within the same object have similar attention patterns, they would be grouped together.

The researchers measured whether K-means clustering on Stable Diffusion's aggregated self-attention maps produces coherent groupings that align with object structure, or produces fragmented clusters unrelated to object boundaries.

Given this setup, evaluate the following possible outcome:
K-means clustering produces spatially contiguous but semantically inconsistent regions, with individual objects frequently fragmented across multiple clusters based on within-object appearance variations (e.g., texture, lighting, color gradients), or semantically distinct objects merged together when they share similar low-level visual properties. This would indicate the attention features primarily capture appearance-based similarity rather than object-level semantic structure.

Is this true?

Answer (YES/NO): NO